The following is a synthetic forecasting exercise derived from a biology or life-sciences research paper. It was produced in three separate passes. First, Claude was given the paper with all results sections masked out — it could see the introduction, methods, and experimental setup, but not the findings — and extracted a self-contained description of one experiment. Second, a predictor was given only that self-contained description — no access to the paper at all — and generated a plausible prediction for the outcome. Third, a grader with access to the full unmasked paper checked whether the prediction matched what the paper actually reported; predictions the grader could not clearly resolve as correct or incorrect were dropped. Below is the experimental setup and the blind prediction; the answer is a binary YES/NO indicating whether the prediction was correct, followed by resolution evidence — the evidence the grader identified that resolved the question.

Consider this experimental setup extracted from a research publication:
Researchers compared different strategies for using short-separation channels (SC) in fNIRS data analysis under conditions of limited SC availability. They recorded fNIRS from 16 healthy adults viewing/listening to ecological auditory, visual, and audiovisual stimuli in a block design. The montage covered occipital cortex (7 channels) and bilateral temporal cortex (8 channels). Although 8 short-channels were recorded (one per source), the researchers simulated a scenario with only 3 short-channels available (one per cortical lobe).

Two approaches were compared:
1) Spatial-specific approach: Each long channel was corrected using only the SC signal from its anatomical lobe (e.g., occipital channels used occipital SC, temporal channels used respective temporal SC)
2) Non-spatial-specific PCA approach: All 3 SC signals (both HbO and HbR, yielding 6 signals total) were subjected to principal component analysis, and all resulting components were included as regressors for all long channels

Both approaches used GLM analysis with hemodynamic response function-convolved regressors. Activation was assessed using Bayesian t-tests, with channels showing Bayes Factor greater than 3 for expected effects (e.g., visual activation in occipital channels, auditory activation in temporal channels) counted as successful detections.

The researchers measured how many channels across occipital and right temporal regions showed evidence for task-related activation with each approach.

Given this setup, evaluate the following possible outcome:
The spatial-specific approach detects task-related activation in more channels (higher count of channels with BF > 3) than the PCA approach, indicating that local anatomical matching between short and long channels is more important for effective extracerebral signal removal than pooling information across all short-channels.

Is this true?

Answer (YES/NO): NO